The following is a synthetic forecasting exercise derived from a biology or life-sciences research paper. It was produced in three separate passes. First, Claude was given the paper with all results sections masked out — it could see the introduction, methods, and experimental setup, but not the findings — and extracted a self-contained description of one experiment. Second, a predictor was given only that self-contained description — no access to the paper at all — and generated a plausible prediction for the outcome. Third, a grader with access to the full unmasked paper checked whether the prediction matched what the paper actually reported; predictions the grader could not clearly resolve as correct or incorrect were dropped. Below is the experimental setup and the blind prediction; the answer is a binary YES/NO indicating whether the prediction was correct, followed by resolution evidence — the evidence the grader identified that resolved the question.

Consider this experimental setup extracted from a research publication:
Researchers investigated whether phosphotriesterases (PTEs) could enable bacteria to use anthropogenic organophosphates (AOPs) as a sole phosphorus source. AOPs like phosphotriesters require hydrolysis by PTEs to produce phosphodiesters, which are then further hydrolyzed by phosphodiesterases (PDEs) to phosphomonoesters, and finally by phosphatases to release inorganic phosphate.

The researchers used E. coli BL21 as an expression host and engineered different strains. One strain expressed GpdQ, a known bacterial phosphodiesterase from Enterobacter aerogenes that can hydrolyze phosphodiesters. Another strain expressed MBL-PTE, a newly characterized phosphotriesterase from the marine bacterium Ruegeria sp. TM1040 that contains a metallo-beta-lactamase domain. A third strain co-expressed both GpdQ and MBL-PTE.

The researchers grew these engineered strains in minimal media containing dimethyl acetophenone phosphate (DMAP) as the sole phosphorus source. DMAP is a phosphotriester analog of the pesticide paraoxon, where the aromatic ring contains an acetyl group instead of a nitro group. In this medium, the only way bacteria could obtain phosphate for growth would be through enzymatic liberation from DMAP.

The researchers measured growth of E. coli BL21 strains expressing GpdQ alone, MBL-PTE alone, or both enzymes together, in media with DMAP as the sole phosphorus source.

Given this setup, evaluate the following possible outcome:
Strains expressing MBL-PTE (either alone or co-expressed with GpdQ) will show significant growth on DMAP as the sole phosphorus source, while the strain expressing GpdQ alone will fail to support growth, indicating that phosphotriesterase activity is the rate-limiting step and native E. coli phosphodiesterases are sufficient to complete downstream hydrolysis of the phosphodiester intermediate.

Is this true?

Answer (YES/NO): NO